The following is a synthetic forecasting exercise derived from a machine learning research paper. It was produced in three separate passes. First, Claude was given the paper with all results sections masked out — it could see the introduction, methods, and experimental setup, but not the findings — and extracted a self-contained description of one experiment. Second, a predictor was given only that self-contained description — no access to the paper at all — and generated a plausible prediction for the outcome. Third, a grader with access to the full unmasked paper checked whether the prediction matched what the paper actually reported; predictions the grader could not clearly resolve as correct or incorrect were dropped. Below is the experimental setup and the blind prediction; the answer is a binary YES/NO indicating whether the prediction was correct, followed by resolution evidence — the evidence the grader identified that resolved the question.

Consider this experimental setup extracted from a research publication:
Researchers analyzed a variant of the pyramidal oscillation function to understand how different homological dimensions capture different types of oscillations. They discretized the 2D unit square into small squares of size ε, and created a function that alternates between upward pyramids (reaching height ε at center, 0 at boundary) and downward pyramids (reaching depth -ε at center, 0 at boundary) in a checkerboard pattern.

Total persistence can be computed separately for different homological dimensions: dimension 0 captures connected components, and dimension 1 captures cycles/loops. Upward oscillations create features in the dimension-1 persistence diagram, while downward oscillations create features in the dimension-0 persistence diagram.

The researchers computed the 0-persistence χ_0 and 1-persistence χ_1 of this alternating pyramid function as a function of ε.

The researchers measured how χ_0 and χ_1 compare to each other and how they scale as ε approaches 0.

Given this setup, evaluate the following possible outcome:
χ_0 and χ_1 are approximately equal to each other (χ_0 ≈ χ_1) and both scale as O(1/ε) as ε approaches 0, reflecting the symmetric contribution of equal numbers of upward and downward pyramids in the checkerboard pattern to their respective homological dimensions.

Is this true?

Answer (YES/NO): YES